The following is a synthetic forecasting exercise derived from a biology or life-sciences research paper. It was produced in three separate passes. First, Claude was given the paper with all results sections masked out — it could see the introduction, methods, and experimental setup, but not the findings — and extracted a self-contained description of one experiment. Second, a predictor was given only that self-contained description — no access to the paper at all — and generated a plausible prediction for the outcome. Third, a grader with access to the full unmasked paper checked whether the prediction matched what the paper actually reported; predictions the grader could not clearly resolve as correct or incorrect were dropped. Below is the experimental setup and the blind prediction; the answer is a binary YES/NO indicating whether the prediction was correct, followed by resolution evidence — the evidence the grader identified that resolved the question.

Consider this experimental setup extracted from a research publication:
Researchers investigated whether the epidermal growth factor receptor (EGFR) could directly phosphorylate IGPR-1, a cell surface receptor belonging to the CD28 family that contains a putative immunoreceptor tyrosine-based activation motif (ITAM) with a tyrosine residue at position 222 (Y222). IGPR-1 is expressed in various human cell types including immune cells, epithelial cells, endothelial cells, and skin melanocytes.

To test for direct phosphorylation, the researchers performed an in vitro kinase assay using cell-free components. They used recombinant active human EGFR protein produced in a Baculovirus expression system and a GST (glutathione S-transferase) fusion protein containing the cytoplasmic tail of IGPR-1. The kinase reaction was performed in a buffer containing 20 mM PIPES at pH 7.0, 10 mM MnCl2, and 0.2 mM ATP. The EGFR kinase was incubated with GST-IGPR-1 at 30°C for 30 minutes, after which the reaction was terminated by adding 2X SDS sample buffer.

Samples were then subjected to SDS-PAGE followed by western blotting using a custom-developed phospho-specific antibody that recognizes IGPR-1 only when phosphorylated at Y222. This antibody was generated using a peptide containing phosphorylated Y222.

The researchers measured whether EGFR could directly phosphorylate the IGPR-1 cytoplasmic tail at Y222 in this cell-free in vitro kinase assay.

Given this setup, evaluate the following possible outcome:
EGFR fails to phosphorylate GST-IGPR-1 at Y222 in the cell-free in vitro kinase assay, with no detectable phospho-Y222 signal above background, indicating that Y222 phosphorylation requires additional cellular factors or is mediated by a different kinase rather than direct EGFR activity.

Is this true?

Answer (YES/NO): NO